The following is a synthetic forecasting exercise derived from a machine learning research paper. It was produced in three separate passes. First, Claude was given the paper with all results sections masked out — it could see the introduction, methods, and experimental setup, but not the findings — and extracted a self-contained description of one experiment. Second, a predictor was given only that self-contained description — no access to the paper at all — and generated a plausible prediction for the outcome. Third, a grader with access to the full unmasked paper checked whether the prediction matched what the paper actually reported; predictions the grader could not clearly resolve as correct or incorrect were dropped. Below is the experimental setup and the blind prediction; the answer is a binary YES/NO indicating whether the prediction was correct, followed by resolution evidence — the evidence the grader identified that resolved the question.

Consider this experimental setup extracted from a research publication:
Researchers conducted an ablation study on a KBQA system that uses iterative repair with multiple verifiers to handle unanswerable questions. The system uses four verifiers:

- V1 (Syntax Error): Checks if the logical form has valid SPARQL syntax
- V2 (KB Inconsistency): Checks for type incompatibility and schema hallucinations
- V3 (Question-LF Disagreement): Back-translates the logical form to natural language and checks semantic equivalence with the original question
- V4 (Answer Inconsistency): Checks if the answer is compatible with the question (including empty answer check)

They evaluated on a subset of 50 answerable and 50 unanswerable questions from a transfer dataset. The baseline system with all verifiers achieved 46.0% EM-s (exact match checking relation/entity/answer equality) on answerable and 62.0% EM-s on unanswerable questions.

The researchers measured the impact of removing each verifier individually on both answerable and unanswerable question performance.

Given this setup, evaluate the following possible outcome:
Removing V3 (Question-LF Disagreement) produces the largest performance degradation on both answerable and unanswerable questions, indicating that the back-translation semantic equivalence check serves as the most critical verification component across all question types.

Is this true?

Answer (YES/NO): YES